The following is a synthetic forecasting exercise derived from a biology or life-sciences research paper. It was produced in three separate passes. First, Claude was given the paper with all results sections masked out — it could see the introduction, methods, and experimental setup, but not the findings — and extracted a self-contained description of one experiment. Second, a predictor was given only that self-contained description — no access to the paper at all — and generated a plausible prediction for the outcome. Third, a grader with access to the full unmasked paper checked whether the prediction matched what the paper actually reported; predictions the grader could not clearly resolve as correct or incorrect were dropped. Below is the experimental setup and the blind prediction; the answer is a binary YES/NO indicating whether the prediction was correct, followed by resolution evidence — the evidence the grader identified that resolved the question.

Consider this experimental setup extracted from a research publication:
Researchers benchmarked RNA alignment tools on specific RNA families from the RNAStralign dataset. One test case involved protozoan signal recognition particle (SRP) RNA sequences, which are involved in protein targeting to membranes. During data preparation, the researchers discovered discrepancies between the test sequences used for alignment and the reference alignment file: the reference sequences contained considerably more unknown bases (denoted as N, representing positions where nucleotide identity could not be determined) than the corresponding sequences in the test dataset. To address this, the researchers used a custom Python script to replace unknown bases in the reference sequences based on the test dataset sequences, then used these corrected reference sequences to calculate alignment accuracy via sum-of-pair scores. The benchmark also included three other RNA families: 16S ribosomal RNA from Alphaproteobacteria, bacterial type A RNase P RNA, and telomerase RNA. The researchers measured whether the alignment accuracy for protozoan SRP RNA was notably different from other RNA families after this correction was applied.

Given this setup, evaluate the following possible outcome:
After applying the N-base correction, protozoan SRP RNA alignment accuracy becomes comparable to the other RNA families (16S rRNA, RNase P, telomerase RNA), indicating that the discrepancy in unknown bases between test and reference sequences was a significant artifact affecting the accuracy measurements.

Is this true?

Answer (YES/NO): NO